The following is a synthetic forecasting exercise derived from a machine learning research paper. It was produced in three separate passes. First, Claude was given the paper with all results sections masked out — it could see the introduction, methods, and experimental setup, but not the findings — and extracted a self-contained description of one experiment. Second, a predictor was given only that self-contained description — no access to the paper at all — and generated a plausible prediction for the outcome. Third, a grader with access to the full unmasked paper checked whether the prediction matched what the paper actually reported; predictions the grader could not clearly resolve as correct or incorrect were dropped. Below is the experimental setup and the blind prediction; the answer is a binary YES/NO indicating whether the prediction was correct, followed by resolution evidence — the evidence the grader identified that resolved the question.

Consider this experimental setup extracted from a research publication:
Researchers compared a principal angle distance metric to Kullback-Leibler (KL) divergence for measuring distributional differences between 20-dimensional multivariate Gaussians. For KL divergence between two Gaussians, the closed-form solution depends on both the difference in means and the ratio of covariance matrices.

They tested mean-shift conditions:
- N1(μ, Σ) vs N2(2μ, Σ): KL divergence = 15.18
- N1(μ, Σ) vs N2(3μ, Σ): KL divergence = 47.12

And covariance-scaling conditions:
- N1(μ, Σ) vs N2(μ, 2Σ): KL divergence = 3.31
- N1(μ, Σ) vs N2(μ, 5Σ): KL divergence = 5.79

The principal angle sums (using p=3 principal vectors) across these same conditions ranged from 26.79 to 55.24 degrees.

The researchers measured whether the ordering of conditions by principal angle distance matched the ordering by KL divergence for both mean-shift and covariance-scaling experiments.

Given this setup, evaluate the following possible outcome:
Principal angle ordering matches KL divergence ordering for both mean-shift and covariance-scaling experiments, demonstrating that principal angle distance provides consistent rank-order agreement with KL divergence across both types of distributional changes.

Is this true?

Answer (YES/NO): YES